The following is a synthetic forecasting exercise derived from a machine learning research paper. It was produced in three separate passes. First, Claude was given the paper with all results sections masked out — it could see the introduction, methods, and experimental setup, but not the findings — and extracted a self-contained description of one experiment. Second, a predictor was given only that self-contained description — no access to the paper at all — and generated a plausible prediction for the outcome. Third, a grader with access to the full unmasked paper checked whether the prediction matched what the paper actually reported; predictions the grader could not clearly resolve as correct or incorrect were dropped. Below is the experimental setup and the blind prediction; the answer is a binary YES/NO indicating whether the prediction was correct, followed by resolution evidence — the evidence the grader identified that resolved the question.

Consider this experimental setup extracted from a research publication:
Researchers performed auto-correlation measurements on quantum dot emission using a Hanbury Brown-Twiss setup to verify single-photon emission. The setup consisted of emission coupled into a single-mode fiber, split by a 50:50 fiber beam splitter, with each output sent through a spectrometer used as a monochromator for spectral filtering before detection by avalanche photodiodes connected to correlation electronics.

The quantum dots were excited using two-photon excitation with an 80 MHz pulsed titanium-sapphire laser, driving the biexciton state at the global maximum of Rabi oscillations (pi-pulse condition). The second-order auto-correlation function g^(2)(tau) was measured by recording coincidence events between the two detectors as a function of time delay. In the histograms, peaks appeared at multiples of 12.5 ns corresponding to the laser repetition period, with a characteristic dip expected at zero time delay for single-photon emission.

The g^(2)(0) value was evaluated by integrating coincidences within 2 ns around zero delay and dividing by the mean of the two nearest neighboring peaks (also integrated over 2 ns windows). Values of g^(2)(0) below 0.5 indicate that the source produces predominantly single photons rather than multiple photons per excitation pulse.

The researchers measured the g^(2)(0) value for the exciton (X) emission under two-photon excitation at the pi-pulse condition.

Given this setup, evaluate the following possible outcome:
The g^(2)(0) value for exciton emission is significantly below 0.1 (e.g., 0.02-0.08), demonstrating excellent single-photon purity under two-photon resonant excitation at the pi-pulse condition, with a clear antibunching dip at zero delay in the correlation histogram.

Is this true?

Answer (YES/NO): YES